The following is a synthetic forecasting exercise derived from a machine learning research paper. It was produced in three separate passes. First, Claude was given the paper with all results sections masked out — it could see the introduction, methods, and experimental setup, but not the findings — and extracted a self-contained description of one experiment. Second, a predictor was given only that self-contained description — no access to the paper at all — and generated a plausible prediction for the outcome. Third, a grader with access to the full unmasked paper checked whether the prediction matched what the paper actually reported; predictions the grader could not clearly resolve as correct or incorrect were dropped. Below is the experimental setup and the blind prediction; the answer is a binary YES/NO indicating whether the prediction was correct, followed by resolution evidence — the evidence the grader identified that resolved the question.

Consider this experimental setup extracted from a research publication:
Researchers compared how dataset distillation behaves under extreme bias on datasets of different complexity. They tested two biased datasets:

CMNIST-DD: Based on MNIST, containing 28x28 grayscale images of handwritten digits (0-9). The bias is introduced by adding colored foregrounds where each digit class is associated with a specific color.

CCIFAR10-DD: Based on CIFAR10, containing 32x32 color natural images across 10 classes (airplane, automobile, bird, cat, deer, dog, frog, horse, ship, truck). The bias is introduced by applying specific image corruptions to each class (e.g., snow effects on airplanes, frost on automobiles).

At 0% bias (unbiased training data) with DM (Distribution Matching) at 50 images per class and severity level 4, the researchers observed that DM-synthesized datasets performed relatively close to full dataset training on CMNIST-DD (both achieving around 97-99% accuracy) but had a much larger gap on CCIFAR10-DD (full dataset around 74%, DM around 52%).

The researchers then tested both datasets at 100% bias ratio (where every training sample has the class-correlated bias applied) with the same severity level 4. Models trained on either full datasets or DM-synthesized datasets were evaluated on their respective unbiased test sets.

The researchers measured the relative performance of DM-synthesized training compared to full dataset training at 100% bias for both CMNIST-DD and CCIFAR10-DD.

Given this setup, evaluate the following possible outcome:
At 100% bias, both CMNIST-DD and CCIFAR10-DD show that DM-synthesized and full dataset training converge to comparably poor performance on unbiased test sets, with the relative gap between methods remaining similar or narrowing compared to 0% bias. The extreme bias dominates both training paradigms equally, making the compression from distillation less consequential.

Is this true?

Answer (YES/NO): NO